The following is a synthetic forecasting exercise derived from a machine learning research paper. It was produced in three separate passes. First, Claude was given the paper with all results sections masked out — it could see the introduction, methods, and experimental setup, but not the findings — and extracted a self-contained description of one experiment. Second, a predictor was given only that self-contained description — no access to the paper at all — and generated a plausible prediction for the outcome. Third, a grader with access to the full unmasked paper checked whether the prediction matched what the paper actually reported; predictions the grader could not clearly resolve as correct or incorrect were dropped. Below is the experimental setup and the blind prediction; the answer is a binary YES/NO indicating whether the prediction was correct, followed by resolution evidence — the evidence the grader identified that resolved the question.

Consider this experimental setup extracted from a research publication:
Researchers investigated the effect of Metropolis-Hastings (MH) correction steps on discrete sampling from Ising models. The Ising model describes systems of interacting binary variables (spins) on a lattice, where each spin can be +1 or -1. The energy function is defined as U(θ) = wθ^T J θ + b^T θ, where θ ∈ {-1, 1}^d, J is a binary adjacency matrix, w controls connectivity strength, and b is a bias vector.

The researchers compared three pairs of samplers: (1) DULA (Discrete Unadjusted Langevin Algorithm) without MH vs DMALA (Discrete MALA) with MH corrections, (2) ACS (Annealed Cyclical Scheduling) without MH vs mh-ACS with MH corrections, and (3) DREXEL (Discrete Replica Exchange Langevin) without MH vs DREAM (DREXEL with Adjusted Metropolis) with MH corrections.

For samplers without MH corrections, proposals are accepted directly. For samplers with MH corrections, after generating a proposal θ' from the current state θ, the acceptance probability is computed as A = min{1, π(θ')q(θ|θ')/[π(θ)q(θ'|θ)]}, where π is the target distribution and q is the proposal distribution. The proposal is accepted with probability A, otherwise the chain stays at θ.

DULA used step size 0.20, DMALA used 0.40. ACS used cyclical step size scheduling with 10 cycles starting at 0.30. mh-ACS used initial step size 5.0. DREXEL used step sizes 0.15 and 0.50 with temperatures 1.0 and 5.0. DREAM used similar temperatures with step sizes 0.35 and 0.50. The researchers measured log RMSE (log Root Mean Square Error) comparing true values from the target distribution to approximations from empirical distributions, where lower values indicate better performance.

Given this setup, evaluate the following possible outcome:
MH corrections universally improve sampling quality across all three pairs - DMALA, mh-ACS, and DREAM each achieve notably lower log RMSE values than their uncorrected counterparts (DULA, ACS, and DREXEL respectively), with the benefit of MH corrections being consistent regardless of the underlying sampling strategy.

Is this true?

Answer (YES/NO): YES